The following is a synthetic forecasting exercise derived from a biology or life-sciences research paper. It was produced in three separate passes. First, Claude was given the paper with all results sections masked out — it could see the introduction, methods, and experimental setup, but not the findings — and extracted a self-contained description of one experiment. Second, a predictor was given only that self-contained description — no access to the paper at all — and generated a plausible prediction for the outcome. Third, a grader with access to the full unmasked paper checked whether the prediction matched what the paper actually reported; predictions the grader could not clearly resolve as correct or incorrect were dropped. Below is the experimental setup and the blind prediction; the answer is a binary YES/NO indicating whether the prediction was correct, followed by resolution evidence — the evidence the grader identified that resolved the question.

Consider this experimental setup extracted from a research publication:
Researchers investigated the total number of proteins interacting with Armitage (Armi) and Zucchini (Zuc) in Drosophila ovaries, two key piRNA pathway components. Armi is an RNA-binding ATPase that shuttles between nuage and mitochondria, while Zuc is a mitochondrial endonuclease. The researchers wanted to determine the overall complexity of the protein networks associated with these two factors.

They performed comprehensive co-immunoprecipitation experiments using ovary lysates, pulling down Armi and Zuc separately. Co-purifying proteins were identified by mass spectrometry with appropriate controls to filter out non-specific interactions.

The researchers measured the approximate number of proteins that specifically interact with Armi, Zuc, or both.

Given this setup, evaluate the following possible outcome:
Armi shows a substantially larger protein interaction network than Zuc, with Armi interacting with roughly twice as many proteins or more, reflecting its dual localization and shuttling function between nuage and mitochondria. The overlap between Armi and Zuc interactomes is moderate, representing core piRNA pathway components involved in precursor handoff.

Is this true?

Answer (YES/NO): YES